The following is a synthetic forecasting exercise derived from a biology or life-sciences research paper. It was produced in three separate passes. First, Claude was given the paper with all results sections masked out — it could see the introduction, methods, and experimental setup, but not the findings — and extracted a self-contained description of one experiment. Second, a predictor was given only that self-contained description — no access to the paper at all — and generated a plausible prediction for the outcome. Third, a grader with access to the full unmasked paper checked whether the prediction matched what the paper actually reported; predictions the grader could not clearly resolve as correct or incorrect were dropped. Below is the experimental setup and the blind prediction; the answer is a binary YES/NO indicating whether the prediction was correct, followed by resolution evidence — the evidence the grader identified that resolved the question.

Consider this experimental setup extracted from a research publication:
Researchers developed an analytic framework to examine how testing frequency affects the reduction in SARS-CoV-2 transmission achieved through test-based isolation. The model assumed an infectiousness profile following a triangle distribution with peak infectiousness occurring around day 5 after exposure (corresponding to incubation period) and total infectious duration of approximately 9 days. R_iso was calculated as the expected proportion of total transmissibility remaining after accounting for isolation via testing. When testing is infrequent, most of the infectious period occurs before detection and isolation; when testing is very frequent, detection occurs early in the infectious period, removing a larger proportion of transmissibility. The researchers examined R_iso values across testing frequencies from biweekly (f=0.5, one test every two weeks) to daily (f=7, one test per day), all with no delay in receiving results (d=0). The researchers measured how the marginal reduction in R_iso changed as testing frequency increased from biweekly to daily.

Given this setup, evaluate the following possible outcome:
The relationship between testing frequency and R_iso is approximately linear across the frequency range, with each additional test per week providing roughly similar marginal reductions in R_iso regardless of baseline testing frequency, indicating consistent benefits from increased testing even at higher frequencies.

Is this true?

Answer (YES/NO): NO